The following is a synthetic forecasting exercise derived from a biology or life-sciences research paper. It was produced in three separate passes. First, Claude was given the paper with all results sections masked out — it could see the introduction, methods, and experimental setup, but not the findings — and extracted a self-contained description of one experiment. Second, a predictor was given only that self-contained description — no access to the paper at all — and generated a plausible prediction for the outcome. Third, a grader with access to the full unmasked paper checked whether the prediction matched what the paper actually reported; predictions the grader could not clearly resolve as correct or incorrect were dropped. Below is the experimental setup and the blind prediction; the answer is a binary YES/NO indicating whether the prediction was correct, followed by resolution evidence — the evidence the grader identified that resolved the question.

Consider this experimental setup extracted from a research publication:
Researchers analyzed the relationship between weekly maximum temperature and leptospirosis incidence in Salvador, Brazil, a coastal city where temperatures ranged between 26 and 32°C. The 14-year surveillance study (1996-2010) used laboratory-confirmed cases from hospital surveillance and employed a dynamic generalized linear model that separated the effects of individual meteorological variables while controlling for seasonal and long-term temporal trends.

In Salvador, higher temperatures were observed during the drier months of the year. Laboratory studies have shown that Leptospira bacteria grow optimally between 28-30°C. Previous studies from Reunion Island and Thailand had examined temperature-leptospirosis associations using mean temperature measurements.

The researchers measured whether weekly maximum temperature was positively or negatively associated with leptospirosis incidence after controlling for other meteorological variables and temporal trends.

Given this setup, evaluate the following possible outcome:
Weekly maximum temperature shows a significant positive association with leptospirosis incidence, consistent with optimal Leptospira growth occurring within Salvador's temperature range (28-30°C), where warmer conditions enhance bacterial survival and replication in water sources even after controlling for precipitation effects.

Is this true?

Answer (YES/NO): NO